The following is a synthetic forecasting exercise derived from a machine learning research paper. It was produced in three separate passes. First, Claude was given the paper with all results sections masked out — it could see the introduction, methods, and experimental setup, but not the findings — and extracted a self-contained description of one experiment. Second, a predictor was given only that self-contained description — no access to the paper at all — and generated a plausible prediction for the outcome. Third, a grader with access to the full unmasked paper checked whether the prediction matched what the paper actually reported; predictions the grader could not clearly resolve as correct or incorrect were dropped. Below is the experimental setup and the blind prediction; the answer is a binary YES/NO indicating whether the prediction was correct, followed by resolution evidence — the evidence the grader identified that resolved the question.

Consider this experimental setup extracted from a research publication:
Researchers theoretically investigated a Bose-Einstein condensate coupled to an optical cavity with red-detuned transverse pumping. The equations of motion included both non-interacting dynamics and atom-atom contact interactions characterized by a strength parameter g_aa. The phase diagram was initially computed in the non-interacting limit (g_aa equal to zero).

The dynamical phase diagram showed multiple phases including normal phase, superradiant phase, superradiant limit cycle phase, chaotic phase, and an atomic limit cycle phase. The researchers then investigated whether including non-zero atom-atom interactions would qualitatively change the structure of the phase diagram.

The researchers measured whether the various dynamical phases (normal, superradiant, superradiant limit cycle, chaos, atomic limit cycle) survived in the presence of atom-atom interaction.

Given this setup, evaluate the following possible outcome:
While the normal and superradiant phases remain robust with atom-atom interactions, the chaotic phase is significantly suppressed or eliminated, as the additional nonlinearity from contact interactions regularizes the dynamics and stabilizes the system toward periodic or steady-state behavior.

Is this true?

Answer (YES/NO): NO